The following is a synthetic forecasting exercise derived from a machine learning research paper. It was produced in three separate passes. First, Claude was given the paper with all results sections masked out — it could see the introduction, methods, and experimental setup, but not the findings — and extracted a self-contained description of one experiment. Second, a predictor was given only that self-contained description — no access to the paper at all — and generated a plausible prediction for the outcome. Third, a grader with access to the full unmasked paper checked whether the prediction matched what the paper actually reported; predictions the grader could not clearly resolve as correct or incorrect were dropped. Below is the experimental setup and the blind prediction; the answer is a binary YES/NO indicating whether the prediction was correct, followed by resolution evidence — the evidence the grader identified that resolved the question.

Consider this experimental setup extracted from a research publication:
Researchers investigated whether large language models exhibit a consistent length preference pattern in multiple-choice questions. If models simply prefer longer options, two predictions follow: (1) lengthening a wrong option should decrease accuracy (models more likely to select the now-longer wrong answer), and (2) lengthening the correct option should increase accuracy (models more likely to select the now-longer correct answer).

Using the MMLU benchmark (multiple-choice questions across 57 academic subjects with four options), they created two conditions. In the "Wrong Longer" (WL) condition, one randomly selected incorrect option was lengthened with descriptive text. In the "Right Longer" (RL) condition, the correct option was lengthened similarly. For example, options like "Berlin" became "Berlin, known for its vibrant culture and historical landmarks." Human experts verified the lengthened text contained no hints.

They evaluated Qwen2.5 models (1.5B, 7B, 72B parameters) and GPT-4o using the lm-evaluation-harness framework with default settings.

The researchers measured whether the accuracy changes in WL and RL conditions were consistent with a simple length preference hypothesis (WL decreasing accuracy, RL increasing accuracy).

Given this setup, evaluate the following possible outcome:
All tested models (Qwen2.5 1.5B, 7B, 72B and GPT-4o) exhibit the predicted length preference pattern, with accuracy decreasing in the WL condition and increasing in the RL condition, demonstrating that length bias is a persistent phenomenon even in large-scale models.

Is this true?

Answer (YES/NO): YES